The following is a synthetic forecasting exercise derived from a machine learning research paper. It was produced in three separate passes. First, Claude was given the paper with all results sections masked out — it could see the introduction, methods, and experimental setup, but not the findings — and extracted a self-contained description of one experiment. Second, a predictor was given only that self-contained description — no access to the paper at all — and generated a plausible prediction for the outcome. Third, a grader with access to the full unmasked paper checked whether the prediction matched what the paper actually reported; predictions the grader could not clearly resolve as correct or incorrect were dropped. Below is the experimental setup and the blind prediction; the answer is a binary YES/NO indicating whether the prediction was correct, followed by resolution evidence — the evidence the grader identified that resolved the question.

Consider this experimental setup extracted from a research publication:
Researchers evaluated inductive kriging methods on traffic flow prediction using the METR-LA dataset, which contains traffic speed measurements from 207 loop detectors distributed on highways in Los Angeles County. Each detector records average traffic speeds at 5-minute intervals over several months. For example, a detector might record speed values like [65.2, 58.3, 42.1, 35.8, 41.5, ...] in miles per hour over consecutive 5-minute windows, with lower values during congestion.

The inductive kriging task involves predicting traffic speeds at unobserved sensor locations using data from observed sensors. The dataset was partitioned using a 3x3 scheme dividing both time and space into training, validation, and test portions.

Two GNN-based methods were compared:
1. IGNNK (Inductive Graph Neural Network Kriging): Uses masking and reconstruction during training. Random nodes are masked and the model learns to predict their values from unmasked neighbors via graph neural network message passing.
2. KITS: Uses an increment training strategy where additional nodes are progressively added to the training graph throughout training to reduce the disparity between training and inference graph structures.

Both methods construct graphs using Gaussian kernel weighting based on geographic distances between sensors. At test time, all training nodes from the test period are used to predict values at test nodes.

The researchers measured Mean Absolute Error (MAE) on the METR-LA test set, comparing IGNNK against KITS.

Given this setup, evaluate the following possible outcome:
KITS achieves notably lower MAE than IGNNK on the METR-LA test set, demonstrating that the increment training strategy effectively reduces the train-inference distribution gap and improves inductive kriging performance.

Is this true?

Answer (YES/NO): NO